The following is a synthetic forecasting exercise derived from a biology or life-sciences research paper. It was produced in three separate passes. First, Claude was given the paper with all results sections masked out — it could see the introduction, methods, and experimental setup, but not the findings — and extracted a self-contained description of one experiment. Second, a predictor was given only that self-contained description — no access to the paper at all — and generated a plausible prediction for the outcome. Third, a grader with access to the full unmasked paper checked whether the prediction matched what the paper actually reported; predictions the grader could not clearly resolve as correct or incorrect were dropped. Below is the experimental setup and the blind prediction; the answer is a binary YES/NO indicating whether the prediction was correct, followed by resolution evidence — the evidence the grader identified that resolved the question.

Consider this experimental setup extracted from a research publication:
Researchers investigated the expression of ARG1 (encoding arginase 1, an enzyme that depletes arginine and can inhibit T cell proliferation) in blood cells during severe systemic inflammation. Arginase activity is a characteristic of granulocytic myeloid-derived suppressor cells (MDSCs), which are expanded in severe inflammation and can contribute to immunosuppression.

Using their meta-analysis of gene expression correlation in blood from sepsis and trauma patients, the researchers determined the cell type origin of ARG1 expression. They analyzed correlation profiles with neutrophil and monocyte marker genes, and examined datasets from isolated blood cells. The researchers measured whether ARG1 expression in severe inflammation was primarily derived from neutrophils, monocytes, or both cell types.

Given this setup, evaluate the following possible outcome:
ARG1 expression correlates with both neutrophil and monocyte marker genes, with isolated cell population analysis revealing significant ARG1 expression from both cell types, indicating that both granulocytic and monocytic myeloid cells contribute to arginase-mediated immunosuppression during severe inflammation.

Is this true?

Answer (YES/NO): NO